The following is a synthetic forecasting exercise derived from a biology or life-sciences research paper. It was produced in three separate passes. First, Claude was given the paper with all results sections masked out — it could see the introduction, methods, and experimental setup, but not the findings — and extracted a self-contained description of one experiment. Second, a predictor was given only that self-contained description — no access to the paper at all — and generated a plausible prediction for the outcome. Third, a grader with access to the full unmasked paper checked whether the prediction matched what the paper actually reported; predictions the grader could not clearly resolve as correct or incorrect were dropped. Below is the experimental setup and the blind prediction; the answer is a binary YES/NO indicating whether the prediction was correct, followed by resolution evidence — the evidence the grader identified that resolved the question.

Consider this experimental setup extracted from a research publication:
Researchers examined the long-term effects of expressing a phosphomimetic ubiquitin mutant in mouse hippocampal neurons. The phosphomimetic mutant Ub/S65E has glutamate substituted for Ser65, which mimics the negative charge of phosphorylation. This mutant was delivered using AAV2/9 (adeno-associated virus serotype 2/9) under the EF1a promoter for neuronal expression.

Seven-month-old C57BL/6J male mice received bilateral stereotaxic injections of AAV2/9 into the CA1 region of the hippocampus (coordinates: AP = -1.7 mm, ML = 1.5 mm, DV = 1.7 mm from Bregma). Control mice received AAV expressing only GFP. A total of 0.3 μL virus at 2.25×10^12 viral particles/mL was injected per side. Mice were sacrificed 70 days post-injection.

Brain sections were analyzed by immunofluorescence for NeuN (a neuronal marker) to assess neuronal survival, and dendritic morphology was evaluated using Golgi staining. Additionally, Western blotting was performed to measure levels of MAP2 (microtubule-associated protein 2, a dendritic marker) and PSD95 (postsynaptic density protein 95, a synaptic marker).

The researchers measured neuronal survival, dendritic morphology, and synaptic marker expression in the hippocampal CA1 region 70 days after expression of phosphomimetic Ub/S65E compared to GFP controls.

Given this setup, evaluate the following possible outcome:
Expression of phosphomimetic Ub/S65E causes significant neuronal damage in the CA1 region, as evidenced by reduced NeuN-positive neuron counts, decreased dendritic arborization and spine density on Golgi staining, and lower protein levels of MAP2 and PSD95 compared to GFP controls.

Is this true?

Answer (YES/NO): YES